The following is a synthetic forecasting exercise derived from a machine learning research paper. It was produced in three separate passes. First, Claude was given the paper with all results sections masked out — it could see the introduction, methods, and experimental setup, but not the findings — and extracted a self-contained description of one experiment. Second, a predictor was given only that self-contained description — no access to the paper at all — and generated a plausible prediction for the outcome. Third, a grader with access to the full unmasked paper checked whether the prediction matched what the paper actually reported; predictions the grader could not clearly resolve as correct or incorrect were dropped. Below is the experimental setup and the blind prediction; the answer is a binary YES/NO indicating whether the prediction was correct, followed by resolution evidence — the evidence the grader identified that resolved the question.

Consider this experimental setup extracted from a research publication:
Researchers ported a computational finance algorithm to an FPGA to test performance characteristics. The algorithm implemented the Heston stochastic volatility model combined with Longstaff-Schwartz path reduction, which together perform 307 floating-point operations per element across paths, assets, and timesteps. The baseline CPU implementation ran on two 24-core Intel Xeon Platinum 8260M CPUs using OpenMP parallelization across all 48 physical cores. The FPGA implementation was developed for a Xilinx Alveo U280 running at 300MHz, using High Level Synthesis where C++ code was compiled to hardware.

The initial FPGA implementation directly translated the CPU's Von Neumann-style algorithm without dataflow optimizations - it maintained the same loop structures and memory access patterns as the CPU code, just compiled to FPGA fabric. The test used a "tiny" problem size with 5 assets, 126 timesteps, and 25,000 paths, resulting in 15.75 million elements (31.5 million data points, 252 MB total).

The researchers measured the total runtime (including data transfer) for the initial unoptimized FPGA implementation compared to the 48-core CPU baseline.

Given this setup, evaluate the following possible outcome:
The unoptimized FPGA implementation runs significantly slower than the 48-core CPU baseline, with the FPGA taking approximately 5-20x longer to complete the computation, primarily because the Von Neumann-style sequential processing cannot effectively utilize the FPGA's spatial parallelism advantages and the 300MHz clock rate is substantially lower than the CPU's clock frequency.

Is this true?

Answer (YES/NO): NO